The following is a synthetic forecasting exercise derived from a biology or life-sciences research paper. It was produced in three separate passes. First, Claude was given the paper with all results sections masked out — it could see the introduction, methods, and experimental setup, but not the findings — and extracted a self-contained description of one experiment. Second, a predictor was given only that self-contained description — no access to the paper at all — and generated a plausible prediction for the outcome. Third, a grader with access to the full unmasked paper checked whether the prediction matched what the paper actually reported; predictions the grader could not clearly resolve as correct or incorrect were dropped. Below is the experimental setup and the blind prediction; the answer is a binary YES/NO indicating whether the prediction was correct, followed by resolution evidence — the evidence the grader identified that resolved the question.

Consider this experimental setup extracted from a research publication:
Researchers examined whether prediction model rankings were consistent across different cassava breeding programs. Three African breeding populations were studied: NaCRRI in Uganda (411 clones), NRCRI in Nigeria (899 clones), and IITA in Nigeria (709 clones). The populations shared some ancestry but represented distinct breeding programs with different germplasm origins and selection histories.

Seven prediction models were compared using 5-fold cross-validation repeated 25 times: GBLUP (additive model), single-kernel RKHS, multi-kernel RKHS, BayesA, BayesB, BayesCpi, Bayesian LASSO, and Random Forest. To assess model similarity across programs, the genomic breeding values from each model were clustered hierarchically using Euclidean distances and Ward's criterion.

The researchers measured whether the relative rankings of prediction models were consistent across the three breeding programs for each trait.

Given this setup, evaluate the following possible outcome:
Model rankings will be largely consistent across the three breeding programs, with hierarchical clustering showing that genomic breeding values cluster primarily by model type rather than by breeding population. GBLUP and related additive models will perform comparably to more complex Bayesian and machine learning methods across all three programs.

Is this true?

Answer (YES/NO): NO